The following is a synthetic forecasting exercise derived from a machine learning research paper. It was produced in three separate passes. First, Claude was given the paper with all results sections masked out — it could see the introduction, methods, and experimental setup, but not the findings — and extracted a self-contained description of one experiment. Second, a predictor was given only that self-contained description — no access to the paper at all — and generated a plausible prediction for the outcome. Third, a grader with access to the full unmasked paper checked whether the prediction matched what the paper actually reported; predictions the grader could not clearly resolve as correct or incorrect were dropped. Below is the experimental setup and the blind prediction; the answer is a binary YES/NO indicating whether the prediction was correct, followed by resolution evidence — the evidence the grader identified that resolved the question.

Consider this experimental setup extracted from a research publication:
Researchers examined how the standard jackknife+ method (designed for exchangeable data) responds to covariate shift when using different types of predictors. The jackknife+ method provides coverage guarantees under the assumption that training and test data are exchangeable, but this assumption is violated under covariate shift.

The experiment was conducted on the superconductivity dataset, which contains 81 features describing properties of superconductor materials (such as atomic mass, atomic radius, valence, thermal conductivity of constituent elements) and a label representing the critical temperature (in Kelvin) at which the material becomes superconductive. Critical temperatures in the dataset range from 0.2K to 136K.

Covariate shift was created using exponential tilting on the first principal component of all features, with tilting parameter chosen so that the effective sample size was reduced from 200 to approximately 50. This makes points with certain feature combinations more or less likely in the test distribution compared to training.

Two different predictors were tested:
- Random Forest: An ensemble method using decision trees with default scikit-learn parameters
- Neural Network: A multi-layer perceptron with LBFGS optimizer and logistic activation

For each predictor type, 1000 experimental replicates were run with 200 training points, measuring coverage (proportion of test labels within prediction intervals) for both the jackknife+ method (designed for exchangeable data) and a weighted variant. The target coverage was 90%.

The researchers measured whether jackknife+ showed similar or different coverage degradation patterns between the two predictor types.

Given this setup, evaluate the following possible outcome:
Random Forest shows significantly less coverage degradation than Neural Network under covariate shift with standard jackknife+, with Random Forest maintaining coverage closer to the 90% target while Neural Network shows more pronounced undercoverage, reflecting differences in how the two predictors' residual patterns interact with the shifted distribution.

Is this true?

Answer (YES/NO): NO